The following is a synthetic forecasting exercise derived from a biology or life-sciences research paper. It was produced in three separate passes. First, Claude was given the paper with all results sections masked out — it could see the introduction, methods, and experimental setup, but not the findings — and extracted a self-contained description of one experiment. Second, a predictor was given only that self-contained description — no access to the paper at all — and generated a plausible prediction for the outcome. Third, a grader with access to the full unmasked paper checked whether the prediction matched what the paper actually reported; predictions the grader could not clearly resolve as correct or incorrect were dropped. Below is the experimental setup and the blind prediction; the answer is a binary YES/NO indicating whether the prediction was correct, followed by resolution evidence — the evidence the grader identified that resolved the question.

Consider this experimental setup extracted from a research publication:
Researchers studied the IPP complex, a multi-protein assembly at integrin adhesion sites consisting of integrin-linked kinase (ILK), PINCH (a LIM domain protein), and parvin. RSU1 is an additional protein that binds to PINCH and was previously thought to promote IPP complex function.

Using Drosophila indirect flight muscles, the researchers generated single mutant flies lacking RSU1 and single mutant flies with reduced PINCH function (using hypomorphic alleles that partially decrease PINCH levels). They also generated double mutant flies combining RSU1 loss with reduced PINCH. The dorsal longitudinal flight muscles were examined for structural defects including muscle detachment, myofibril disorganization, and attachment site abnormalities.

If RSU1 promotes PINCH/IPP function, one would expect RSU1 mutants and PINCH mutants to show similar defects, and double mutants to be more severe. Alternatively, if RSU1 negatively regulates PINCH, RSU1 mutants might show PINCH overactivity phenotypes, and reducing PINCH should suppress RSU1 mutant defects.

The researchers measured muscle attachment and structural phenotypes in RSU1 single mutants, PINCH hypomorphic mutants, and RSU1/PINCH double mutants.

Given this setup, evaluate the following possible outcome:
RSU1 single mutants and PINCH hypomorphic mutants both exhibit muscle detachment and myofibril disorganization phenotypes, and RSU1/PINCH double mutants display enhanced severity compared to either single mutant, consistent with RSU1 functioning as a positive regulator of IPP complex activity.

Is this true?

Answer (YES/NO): NO